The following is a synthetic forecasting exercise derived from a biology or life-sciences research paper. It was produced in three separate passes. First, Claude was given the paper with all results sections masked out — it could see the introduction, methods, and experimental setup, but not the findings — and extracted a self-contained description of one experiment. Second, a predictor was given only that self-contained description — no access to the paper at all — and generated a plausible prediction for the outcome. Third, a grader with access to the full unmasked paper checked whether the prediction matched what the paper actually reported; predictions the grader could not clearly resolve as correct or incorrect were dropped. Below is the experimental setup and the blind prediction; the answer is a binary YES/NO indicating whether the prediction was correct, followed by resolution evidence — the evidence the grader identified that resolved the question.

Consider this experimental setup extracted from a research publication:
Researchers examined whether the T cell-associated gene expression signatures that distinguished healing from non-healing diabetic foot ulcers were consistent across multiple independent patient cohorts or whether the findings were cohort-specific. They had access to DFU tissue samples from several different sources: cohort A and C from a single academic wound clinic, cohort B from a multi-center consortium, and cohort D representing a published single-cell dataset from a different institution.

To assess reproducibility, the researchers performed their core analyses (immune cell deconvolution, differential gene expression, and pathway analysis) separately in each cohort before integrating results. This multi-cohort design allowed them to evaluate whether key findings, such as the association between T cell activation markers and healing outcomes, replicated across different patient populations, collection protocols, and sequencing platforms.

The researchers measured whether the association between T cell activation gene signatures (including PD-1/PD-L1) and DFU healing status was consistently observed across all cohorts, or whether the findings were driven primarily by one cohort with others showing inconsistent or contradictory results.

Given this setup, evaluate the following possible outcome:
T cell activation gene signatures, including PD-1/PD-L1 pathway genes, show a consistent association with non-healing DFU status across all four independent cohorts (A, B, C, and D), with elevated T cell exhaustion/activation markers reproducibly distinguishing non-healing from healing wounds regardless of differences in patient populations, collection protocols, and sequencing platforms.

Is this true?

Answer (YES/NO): NO